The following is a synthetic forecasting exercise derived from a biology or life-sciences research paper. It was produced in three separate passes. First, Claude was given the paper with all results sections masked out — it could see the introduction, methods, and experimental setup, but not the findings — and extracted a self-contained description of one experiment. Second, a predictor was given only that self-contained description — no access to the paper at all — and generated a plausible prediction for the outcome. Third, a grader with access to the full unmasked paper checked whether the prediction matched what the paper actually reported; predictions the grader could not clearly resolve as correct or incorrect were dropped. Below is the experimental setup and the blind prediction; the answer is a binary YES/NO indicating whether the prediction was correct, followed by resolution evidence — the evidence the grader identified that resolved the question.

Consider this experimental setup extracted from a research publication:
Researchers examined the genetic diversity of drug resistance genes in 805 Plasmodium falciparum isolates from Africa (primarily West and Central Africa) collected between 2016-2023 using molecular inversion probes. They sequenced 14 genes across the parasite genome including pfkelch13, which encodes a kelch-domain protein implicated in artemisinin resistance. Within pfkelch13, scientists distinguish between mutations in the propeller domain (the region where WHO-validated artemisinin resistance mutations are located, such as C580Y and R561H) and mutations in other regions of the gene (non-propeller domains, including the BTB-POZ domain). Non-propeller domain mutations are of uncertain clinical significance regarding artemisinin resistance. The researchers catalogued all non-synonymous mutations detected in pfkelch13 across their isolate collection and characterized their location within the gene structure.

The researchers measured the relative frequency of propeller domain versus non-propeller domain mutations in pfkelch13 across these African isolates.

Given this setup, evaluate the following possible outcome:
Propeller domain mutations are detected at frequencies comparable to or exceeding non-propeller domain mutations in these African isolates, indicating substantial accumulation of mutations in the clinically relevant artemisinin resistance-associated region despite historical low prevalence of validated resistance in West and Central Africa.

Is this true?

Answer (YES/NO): NO